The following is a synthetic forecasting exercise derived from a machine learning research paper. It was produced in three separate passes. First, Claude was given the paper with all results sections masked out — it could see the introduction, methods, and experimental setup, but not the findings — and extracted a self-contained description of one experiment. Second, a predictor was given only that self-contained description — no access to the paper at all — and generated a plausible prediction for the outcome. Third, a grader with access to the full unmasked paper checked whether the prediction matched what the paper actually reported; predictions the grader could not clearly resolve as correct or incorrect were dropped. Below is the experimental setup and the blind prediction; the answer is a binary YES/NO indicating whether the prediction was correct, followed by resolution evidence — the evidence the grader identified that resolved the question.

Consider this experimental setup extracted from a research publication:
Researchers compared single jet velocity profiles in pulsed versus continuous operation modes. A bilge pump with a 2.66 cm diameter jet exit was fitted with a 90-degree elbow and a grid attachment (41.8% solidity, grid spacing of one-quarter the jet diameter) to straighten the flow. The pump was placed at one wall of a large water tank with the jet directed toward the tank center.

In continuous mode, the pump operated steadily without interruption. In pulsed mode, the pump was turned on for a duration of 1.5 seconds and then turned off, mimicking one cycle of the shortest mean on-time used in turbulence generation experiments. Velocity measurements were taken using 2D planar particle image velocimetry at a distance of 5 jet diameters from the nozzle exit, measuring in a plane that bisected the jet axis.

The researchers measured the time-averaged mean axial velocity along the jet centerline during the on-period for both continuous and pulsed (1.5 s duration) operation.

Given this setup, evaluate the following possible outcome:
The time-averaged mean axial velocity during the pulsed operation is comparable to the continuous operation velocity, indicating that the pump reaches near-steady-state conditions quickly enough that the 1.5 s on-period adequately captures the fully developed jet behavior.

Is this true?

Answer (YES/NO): NO